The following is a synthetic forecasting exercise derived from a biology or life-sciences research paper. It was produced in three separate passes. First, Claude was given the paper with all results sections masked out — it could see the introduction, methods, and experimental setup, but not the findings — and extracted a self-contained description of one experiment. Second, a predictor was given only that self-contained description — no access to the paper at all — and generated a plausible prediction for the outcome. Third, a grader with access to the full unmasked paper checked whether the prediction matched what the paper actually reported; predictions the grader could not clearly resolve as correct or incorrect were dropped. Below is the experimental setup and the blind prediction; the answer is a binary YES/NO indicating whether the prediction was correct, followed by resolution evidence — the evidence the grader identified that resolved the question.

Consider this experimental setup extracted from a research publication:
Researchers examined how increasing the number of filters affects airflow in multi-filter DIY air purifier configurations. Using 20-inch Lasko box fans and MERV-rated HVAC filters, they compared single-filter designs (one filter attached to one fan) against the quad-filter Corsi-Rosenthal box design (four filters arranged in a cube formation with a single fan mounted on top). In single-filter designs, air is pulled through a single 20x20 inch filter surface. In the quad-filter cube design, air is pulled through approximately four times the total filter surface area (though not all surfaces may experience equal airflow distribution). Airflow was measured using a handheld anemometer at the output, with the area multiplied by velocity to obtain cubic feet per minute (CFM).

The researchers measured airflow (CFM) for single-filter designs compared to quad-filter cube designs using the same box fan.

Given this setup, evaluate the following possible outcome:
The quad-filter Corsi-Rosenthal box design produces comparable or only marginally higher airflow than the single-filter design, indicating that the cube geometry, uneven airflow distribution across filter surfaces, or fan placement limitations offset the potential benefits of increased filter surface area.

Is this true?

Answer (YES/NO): NO